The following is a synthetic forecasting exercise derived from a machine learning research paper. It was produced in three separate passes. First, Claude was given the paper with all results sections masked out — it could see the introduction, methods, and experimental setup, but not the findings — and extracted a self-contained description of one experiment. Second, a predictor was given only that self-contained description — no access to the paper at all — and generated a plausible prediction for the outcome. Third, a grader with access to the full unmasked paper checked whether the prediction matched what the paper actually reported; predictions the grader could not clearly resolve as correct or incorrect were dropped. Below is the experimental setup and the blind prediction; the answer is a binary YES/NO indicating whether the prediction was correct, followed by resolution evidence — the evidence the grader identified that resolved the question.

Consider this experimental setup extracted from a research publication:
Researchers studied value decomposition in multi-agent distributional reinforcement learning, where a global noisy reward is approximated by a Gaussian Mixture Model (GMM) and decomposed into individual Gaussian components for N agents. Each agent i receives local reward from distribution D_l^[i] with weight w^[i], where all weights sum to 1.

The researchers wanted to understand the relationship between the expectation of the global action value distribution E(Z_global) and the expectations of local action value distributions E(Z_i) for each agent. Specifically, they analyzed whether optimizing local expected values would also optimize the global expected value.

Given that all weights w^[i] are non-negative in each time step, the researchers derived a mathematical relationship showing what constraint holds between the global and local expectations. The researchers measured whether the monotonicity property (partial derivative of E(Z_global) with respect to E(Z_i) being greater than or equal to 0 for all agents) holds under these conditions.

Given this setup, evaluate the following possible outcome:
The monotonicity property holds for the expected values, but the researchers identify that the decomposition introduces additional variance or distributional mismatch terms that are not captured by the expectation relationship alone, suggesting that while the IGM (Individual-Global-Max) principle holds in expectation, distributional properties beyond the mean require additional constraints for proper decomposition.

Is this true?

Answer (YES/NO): NO